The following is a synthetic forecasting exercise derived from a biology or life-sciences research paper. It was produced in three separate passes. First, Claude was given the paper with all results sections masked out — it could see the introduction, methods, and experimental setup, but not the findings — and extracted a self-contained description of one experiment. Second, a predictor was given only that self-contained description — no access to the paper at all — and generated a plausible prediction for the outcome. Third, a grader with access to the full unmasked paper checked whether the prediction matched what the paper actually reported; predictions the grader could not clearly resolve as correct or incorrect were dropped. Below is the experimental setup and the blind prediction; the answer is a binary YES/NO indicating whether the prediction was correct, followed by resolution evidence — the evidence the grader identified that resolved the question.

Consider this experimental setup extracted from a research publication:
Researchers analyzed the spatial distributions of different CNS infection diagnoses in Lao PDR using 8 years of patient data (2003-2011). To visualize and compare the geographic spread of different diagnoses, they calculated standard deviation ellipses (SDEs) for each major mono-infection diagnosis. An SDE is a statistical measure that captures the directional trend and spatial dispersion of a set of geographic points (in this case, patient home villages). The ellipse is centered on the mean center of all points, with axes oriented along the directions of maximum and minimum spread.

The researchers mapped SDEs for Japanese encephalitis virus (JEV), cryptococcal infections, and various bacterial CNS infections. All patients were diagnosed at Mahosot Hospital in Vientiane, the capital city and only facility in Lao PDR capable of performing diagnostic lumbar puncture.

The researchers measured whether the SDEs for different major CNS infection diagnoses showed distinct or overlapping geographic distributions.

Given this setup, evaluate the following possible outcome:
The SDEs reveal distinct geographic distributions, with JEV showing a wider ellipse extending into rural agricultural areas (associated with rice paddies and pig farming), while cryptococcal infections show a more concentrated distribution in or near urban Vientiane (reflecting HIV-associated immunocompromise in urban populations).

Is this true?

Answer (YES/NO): YES